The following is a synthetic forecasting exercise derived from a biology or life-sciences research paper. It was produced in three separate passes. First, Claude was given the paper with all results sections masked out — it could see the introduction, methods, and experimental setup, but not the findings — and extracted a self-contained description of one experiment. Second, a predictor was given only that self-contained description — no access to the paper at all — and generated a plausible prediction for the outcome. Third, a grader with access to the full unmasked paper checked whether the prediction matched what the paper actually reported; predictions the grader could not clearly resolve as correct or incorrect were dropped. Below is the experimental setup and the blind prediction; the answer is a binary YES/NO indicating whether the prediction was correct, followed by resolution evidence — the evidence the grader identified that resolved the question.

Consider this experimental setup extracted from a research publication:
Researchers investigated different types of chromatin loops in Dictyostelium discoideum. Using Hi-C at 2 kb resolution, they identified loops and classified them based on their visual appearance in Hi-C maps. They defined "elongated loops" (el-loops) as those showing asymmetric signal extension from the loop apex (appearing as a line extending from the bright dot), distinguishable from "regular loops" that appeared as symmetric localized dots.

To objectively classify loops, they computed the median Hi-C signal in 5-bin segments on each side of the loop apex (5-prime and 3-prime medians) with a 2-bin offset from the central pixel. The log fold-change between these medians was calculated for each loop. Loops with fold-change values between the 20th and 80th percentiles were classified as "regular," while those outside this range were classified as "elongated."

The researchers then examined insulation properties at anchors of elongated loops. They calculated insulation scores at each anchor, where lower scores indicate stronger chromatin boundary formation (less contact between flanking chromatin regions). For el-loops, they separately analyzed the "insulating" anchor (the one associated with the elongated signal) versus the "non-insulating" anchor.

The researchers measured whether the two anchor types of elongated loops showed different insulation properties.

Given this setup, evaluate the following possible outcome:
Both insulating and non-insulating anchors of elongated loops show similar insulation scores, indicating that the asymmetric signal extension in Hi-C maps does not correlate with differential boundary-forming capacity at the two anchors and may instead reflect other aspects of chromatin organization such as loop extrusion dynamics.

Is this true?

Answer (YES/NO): NO